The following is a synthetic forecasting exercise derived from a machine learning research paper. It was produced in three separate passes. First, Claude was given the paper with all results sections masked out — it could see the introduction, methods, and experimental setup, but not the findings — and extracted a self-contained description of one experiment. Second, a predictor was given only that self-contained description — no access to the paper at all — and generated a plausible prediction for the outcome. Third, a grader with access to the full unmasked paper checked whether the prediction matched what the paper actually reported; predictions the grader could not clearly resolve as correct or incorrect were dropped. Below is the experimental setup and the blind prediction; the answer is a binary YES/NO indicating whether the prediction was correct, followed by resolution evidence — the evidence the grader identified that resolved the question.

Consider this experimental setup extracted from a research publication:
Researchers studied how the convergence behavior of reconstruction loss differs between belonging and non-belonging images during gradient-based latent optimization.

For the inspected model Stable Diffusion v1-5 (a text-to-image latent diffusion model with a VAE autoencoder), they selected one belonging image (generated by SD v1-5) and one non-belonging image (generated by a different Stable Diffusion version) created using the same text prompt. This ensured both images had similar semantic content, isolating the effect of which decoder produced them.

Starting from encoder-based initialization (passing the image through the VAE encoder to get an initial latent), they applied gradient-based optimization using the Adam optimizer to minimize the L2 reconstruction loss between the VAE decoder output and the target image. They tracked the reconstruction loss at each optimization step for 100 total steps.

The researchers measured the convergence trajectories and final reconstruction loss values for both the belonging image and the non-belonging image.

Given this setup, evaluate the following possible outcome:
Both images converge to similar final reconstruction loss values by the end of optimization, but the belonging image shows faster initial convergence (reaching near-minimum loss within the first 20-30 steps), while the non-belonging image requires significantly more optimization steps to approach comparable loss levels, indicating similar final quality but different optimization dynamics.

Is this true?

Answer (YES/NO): NO